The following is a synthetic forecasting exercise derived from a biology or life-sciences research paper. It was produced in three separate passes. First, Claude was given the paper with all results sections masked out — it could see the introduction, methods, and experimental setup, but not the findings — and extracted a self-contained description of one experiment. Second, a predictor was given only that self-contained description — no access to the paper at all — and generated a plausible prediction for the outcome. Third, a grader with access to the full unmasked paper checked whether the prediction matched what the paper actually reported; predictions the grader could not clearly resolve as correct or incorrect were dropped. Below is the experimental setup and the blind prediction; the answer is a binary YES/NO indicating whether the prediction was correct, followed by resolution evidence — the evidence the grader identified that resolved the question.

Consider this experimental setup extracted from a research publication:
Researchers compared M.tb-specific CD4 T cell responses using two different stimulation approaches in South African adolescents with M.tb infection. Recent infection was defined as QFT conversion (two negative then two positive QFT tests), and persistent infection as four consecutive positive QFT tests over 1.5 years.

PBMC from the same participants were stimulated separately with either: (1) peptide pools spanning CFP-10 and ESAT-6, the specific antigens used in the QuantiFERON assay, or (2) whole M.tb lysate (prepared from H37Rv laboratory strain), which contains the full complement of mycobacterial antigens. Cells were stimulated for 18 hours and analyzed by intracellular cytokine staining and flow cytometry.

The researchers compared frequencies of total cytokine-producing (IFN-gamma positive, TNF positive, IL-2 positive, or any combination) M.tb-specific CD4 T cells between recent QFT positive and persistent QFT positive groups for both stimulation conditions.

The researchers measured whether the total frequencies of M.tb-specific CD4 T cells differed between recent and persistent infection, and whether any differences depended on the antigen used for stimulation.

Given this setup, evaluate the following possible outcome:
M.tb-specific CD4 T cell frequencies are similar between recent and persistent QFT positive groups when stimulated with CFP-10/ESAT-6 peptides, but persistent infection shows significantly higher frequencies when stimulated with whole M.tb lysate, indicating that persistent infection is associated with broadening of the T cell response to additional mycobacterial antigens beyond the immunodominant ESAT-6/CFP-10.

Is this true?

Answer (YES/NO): NO